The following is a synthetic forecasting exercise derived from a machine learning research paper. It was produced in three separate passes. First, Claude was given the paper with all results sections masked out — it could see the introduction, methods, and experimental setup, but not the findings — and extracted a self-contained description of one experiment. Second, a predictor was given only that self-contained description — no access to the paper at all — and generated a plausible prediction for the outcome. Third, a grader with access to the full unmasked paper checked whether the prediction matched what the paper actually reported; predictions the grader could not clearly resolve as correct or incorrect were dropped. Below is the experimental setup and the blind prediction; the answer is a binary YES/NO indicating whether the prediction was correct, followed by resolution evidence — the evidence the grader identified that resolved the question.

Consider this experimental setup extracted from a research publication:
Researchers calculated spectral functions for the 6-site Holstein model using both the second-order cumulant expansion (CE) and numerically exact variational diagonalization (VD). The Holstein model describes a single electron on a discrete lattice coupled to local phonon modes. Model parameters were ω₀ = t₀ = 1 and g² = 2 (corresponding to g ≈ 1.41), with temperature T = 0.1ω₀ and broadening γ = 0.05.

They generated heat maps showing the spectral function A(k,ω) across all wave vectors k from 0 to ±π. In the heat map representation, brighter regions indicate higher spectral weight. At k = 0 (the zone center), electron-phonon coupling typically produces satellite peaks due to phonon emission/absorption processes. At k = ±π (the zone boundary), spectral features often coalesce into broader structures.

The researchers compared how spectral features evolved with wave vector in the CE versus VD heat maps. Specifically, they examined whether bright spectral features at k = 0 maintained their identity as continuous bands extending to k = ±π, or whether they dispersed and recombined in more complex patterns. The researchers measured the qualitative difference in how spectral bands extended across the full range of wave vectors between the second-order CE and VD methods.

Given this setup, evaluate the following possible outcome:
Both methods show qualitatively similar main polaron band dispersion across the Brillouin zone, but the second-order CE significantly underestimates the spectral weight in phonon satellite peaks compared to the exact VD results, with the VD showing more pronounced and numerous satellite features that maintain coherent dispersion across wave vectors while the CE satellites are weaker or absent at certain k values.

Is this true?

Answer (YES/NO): NO